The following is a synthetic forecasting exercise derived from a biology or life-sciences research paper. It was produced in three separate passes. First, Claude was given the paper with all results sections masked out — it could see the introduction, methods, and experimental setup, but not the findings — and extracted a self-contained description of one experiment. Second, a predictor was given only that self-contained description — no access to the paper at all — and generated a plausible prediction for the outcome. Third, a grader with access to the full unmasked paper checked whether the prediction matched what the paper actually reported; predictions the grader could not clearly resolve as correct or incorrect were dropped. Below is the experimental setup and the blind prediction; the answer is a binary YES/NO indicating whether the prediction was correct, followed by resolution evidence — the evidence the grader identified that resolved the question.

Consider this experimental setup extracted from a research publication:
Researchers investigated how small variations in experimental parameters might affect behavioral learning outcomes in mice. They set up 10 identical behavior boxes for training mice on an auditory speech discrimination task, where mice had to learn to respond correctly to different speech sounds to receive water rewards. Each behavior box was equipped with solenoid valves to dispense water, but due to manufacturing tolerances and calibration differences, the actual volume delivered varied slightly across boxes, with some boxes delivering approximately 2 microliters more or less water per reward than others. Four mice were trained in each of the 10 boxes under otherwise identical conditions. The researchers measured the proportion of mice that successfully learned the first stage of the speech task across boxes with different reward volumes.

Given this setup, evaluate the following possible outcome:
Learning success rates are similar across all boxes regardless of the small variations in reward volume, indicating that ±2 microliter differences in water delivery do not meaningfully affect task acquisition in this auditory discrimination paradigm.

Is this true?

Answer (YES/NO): NO